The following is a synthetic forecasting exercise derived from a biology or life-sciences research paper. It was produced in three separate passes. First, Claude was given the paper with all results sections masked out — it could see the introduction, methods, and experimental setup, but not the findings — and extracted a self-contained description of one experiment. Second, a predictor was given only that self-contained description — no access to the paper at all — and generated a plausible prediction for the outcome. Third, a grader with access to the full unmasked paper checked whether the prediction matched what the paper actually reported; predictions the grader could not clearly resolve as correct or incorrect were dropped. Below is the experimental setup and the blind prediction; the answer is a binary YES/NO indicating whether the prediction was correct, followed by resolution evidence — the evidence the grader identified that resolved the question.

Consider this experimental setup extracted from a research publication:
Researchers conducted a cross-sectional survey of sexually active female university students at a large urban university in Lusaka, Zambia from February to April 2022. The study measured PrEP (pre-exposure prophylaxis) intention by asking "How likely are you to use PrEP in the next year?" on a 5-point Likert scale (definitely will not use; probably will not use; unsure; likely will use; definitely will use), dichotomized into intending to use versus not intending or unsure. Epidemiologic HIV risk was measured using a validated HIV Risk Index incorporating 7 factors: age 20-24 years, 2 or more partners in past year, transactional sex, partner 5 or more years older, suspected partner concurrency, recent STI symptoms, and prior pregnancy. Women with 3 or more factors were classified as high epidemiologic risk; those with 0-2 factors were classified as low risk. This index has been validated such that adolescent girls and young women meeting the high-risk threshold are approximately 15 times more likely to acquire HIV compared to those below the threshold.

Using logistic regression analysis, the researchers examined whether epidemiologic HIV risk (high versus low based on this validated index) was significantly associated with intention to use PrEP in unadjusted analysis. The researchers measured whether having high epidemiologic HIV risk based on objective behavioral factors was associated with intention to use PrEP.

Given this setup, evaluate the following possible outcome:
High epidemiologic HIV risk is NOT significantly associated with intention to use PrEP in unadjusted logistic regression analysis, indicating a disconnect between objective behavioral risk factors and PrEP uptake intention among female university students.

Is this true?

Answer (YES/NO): NO